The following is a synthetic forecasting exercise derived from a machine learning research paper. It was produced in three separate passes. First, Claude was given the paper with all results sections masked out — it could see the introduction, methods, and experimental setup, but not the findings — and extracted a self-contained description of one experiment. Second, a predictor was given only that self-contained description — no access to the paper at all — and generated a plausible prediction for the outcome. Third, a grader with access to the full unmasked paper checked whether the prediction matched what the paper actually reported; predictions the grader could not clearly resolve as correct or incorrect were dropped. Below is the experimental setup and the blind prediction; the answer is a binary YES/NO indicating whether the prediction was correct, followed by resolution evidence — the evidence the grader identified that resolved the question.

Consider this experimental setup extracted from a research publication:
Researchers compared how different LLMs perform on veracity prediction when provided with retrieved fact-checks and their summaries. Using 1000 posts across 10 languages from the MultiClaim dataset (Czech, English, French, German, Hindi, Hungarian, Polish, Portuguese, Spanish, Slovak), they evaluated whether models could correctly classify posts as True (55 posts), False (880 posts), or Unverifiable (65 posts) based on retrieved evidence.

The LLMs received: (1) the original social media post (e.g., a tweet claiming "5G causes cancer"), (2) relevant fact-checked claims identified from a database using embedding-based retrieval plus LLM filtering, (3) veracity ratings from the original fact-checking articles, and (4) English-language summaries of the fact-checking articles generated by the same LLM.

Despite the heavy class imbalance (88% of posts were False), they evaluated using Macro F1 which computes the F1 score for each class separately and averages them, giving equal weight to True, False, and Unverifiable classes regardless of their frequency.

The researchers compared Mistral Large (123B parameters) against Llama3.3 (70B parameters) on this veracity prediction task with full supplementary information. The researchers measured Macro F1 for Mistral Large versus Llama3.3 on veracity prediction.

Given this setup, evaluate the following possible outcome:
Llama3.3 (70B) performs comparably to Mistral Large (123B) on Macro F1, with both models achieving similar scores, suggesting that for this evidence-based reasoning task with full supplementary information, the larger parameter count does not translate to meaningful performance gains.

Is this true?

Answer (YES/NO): NO